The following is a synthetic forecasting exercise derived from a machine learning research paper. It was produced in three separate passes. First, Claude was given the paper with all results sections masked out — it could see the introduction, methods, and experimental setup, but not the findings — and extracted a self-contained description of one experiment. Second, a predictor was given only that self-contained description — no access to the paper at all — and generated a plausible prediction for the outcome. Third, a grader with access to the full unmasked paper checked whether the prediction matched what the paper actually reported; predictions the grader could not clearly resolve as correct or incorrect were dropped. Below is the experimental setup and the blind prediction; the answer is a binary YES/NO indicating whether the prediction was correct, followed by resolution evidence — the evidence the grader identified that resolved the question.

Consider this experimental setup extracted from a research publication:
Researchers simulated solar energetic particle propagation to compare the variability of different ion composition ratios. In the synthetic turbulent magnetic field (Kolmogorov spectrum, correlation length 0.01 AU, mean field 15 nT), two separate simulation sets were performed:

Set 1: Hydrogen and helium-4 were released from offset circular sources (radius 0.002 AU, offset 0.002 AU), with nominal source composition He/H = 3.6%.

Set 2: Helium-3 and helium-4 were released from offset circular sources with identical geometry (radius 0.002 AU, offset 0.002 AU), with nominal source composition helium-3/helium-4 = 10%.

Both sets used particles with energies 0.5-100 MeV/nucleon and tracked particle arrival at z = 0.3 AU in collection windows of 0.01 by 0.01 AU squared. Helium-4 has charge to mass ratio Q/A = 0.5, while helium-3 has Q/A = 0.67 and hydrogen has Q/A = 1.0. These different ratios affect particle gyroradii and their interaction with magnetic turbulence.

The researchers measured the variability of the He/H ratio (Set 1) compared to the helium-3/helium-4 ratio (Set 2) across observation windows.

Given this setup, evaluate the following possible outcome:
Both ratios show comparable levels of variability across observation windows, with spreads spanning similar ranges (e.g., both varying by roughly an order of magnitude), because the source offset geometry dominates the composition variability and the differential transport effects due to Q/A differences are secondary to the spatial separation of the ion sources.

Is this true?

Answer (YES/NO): NO